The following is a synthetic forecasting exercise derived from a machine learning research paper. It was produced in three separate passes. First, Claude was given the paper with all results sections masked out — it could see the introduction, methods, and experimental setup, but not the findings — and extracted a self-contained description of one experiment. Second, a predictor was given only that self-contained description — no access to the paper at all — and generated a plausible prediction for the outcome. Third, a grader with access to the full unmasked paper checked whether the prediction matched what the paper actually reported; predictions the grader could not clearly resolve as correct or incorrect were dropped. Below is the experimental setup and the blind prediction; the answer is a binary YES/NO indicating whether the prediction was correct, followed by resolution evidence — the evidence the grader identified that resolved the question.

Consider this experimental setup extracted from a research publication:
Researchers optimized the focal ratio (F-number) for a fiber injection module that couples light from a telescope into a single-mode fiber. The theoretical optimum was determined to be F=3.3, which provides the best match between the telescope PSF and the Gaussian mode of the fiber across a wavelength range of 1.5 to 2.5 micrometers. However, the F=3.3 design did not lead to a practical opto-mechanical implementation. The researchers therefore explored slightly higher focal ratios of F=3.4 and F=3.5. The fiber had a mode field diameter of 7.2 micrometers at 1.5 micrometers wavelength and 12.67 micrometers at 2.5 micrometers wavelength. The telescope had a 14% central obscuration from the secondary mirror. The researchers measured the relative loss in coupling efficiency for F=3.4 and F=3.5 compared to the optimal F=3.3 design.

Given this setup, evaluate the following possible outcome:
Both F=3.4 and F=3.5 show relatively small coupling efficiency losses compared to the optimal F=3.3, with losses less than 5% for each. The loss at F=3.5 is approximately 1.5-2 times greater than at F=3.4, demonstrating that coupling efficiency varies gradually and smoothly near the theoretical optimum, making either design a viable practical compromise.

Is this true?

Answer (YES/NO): NO